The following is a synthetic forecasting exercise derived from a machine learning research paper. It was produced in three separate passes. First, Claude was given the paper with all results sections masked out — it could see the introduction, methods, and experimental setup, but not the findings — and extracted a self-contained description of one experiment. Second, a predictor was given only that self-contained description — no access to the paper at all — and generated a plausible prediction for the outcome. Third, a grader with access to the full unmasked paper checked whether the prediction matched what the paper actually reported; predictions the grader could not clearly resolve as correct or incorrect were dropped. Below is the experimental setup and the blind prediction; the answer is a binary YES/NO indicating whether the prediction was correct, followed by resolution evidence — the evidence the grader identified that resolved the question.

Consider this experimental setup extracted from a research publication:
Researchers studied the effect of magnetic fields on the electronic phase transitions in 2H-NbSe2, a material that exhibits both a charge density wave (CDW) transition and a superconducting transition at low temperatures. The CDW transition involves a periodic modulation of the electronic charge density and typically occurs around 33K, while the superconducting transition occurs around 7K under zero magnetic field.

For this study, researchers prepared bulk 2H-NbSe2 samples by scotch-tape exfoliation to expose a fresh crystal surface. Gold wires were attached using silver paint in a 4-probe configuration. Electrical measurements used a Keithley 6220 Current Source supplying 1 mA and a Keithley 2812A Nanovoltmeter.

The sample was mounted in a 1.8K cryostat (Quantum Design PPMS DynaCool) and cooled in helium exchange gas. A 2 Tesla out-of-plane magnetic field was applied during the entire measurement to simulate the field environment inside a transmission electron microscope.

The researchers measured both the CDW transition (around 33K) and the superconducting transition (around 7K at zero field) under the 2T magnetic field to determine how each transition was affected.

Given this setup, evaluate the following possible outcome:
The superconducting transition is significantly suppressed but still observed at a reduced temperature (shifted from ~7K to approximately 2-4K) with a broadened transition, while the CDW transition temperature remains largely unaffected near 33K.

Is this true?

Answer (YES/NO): NO